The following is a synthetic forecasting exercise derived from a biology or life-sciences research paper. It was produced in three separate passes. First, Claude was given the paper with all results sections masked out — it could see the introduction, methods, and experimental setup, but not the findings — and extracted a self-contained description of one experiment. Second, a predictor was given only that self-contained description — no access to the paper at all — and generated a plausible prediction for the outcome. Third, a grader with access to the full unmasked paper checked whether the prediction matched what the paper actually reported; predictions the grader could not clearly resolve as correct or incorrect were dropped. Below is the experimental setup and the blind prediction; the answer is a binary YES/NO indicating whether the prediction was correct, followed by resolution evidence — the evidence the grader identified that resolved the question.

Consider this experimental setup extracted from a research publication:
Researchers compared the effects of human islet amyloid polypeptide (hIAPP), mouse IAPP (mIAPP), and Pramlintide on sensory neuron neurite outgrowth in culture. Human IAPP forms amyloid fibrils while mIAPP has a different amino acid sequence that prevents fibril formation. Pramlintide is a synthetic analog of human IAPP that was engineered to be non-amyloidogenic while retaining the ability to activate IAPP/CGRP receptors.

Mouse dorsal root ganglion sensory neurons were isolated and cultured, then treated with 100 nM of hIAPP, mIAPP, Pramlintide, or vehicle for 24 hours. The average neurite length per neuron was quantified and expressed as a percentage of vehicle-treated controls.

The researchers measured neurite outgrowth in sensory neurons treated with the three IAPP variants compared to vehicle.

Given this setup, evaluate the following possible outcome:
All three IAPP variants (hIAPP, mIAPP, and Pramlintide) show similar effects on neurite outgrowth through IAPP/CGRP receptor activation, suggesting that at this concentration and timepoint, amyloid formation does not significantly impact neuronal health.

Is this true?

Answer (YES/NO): NO